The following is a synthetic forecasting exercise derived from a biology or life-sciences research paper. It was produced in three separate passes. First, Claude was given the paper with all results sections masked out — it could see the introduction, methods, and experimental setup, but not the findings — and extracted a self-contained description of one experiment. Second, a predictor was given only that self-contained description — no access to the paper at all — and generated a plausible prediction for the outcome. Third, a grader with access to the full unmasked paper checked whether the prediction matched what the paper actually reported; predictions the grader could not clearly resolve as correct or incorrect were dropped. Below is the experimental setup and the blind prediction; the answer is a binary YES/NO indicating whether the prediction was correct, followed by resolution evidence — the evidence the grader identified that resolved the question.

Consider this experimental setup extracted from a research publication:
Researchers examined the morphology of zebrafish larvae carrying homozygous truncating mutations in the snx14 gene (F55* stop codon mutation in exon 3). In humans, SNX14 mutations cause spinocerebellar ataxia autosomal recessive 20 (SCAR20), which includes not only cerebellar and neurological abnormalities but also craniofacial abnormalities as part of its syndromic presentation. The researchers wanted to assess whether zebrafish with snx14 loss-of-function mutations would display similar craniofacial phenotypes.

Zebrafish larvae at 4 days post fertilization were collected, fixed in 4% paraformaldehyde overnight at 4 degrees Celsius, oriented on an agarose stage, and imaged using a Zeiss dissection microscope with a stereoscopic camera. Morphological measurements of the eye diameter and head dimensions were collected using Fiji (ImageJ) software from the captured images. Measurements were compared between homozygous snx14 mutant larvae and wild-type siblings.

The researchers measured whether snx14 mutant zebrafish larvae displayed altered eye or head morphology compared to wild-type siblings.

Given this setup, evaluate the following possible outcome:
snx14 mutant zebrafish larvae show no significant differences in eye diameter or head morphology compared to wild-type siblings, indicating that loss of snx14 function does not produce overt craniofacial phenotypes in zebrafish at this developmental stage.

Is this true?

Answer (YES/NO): YES